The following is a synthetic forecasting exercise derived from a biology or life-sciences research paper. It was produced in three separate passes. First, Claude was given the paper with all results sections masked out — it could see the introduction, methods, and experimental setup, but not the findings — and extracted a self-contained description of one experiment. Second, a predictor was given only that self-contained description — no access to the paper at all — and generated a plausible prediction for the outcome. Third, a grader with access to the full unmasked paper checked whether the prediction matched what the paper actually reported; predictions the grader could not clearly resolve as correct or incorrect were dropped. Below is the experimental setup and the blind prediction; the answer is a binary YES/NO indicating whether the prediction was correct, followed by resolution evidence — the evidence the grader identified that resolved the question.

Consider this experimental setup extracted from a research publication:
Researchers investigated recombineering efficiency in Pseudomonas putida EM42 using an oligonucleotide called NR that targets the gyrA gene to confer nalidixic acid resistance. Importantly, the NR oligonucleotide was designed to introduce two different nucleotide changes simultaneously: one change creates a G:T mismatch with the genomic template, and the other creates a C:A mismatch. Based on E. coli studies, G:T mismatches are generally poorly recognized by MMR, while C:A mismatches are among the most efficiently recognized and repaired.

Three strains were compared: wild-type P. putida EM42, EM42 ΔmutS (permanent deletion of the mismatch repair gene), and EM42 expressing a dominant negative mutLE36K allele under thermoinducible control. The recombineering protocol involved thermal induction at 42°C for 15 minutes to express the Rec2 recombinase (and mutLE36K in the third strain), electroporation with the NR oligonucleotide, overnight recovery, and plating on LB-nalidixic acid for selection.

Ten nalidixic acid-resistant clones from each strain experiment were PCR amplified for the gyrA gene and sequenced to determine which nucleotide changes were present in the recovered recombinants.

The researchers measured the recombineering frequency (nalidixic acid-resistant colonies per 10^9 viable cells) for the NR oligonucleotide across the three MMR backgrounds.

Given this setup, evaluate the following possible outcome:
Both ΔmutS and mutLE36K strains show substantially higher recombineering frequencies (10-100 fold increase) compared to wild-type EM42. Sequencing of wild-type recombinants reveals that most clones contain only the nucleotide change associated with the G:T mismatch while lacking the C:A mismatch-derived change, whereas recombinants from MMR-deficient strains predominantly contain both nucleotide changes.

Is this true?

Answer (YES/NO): NO